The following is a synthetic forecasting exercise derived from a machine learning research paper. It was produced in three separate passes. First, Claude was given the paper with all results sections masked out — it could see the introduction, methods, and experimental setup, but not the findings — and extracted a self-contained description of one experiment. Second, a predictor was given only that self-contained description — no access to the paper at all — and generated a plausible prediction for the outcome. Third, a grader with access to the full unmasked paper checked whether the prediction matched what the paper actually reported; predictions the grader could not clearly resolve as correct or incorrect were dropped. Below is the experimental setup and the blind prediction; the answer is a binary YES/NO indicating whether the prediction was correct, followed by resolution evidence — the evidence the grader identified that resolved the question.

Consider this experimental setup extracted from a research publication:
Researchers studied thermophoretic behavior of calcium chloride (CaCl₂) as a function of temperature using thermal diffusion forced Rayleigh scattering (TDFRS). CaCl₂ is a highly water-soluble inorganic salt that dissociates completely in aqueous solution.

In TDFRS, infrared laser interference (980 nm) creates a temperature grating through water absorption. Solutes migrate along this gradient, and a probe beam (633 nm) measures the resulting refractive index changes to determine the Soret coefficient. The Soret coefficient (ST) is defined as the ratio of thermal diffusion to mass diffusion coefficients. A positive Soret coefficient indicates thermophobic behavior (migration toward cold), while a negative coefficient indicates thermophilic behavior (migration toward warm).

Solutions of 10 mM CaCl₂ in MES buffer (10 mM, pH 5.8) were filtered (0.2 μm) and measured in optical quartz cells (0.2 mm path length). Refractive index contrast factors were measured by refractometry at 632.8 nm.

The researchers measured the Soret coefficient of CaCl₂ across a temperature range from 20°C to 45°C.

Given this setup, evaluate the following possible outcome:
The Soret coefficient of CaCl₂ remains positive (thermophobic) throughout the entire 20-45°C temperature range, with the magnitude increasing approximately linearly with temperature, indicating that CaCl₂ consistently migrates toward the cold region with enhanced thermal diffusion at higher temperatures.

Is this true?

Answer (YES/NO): NO